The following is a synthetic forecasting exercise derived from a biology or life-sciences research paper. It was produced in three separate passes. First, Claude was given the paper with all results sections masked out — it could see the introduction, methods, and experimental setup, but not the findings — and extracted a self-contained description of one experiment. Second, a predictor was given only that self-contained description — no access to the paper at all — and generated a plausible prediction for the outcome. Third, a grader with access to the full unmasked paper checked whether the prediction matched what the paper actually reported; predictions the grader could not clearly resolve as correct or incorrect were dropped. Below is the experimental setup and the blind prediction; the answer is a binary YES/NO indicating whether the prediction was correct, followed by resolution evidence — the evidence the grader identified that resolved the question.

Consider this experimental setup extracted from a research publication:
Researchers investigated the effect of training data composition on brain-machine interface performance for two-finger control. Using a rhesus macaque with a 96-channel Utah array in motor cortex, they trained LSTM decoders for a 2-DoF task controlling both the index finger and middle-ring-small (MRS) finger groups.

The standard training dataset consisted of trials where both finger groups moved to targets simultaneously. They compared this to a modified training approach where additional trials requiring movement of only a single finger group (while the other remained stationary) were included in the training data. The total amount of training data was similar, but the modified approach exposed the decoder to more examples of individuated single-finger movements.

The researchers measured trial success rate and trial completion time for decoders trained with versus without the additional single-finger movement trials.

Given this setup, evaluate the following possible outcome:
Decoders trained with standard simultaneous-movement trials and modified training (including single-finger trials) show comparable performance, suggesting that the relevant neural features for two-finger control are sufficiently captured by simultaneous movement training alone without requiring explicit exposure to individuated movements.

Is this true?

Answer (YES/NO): NO